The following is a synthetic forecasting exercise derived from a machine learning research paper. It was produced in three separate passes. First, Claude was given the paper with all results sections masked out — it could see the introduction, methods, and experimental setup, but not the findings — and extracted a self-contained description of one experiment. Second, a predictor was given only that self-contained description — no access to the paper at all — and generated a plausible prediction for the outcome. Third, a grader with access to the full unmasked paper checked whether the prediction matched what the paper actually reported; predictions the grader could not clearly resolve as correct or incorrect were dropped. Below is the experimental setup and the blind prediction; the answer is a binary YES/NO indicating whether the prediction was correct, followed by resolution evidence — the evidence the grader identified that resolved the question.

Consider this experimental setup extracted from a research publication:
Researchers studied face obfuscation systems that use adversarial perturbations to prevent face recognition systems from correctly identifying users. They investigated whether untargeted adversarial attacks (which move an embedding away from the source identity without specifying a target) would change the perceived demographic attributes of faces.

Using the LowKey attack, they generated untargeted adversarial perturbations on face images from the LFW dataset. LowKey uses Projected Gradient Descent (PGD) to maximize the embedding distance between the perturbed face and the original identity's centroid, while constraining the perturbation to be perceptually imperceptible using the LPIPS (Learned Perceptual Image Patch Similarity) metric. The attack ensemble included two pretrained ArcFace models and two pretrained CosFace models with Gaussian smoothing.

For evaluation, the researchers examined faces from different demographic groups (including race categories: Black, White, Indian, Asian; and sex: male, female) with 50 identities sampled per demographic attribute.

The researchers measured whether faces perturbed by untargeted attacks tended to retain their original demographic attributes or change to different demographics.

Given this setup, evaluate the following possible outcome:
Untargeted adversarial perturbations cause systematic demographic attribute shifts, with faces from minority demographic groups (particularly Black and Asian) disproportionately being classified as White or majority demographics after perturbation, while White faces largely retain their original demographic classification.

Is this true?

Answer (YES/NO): NO